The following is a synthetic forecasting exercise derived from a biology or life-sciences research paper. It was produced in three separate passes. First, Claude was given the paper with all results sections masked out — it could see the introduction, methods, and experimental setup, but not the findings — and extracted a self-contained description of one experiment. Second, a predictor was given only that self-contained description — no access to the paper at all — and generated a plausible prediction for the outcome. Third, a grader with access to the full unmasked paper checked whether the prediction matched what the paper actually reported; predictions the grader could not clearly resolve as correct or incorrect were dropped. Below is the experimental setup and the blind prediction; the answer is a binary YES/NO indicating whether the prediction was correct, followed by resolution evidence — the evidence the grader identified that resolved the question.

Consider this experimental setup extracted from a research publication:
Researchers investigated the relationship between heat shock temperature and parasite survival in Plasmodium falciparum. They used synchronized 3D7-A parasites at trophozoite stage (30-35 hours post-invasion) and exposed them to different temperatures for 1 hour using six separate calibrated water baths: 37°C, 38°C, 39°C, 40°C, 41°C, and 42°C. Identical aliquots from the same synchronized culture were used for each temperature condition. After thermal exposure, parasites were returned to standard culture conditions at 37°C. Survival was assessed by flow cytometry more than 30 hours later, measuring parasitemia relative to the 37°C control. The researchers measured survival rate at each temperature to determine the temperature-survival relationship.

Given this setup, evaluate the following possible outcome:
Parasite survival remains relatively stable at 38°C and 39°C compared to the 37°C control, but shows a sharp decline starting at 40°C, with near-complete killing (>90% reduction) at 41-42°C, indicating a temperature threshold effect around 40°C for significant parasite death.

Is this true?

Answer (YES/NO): NO